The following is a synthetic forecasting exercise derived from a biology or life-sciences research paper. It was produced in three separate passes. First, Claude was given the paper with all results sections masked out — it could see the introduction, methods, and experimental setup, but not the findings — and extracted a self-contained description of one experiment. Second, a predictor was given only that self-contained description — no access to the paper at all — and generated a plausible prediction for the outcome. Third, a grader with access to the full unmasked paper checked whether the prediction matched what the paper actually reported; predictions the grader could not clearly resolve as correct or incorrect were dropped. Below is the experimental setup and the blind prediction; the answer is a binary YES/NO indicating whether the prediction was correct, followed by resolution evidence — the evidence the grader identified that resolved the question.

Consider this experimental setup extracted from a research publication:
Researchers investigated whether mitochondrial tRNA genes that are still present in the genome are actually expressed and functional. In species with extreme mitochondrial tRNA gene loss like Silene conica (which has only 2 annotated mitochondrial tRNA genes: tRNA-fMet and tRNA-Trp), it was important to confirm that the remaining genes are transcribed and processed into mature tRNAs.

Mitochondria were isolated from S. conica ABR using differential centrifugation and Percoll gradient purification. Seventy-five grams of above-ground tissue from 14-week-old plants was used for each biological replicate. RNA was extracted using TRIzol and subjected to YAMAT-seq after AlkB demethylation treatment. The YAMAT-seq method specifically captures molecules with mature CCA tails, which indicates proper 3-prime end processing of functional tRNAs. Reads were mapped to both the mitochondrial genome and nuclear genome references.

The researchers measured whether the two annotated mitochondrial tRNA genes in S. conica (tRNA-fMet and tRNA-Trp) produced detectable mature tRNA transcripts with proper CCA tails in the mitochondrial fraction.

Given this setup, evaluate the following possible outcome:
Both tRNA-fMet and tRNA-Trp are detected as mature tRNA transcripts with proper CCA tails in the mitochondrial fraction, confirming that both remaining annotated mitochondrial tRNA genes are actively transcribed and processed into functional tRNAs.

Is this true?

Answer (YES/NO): YES